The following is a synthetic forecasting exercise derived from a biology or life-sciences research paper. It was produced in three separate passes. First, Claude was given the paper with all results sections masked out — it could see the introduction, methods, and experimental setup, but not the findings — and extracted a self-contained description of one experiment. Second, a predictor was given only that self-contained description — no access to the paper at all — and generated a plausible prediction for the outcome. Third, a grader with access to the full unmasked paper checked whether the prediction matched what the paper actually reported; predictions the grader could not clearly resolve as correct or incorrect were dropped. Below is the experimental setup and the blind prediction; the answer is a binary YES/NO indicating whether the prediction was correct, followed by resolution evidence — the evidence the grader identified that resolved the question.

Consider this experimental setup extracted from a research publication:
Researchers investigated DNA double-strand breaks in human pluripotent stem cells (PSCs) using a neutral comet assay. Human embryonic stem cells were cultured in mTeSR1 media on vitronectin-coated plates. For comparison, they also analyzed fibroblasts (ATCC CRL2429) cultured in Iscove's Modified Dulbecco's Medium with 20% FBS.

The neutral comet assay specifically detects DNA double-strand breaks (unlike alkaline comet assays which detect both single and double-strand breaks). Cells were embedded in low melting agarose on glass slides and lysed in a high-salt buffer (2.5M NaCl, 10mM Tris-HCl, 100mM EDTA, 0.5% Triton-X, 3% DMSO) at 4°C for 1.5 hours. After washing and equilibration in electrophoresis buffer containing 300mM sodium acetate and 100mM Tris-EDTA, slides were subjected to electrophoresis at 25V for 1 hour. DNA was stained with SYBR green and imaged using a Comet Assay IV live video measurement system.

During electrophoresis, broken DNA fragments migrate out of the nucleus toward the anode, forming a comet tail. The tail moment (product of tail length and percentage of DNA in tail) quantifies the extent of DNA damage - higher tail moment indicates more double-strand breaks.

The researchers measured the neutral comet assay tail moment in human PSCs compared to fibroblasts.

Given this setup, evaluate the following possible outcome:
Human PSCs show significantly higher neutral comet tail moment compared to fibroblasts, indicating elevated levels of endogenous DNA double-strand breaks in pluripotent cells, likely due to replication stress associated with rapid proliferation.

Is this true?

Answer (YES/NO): YES